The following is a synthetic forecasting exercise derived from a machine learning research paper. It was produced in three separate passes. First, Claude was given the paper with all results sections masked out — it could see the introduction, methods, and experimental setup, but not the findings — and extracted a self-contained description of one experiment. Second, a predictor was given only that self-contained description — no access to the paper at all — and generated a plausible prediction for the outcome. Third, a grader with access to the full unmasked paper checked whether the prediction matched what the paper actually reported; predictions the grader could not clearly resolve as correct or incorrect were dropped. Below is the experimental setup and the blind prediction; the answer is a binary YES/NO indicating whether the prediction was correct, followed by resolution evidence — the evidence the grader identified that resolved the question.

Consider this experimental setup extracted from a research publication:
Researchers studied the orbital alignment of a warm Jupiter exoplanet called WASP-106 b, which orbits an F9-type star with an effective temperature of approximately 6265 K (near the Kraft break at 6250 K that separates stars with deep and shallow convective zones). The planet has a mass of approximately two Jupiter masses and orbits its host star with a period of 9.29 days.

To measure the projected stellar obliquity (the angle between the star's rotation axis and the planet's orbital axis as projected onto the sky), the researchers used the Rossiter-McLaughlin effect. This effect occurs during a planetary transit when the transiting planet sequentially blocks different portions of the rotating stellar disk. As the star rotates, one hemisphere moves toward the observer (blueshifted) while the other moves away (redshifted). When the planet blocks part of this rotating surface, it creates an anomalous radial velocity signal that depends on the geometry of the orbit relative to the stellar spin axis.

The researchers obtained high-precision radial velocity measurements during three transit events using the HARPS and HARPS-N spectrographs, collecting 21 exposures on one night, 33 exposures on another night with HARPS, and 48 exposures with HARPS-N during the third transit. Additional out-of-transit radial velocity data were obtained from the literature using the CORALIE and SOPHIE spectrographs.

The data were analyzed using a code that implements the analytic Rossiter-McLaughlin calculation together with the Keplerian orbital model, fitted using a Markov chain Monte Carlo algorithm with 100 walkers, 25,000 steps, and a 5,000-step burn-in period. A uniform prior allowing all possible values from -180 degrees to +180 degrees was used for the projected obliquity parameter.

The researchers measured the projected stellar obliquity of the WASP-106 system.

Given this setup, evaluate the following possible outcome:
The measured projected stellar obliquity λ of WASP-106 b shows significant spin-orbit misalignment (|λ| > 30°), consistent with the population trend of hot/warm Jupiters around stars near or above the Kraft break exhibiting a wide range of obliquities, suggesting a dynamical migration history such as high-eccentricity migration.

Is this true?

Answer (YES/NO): NO